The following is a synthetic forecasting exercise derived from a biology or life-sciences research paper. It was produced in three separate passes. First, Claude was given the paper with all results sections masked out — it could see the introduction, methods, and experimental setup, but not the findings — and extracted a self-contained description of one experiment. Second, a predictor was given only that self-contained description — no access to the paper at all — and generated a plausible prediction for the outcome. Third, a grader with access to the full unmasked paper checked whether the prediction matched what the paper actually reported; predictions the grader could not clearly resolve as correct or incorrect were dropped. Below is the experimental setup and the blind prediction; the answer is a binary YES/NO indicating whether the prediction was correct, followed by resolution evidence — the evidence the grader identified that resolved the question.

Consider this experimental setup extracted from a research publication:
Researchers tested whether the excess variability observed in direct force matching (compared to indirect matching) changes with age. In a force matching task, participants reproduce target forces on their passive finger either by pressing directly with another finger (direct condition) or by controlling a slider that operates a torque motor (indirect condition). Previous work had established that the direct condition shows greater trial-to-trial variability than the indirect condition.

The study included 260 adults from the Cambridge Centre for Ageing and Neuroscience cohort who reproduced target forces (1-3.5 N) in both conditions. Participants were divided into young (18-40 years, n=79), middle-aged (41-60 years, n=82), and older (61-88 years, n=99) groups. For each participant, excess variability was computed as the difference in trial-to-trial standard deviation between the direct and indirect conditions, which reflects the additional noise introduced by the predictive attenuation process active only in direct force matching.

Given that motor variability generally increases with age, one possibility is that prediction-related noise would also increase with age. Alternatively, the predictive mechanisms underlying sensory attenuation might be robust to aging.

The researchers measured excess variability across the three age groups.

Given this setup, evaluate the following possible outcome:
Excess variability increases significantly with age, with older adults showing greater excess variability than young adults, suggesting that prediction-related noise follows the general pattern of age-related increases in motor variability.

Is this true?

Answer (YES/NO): NO